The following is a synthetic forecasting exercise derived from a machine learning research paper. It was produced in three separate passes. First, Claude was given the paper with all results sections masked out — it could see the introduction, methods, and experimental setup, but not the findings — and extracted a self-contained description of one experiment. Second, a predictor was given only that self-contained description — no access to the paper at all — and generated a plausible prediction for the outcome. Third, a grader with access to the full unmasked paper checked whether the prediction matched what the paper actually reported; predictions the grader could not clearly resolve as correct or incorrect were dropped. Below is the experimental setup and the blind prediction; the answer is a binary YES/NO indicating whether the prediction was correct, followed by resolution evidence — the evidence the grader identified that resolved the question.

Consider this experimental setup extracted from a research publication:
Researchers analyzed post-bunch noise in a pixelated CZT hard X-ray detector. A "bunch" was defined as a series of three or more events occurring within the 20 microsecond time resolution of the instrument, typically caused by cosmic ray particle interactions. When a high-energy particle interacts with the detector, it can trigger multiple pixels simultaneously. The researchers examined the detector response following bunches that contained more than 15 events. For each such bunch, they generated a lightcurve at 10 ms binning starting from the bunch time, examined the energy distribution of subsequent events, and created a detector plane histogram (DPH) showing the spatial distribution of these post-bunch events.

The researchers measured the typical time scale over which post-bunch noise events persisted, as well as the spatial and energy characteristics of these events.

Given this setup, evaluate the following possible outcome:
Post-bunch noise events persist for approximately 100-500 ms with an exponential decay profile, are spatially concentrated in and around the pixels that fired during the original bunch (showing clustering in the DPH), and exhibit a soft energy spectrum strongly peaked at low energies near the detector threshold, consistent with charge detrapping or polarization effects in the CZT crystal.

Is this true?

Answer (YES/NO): NO